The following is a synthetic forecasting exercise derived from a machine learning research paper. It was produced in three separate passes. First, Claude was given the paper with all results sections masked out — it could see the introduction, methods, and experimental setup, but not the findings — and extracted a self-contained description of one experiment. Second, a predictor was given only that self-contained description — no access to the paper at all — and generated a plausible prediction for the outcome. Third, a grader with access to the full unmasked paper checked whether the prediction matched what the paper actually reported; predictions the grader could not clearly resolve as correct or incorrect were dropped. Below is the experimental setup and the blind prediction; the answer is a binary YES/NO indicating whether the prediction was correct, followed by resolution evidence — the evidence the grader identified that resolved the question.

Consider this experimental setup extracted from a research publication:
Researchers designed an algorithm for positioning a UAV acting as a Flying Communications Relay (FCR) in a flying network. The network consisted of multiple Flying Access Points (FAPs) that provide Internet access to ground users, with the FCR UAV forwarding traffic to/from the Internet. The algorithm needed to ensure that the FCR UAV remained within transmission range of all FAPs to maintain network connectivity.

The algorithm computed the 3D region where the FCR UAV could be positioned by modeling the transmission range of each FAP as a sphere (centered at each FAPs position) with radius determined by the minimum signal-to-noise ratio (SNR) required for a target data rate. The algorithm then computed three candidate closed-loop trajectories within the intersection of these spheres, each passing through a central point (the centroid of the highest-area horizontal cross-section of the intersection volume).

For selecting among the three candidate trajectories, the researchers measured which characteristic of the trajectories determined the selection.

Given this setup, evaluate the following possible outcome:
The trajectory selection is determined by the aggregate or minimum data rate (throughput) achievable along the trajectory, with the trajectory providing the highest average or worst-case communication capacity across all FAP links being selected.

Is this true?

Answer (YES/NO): NO